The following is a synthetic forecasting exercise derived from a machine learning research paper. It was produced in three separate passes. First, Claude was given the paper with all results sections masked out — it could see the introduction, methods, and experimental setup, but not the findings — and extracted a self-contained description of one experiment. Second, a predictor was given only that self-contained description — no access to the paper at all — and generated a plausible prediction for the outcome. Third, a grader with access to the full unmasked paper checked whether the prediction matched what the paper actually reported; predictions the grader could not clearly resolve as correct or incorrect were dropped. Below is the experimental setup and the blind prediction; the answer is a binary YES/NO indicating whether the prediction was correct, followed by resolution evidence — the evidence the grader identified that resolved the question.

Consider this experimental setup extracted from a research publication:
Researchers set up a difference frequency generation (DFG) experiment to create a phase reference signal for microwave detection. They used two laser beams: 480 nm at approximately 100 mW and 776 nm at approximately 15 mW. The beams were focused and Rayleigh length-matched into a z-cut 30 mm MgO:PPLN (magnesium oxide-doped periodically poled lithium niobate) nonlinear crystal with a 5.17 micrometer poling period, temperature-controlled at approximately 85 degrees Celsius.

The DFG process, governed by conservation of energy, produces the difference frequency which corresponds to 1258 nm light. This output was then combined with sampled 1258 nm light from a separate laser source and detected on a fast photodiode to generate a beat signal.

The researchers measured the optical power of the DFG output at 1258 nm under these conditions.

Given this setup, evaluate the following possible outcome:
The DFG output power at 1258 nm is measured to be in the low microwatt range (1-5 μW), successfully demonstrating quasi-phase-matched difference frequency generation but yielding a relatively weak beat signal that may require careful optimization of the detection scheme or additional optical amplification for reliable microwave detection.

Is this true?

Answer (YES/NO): NO